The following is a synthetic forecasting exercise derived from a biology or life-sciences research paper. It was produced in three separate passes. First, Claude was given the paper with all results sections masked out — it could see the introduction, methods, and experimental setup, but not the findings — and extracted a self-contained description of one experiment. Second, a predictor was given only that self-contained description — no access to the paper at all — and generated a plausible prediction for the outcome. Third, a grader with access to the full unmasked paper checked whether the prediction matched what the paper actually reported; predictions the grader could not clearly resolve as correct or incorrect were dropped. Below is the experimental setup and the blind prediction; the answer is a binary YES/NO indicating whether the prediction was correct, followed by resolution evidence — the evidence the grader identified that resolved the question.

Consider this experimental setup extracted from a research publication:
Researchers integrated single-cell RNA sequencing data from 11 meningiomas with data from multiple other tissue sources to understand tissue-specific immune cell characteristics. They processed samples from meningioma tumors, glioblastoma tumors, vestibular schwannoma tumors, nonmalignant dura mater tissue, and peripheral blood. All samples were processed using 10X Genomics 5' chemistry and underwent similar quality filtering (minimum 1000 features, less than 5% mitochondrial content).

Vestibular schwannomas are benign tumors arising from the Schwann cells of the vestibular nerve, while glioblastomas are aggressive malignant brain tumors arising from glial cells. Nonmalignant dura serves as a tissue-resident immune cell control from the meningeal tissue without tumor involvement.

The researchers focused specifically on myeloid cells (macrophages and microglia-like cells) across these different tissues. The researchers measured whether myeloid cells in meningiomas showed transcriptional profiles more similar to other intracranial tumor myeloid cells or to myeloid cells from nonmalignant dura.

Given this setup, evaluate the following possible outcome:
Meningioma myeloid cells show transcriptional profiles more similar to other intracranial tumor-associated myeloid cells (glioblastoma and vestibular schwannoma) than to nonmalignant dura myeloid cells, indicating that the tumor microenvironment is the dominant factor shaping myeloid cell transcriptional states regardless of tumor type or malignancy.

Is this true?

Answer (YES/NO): NO